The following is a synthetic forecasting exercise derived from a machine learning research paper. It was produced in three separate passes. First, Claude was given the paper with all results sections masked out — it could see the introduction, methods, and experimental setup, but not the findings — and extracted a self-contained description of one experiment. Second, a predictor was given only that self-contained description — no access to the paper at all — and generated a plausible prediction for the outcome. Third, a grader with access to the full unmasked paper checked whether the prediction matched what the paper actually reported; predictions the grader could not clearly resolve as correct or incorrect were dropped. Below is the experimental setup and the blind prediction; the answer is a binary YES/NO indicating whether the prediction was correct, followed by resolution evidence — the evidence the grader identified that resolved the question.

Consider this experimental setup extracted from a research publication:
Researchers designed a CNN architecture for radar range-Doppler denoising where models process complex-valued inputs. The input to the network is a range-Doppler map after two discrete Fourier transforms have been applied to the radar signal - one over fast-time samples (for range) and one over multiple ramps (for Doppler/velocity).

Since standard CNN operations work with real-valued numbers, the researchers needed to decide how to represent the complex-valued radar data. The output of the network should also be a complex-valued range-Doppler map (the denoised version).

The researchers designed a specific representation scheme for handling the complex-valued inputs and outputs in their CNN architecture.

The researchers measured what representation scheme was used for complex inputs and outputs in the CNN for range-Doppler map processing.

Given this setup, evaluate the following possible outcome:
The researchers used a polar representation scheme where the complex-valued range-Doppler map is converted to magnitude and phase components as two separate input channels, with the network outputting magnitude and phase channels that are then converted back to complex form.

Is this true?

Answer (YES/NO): NO